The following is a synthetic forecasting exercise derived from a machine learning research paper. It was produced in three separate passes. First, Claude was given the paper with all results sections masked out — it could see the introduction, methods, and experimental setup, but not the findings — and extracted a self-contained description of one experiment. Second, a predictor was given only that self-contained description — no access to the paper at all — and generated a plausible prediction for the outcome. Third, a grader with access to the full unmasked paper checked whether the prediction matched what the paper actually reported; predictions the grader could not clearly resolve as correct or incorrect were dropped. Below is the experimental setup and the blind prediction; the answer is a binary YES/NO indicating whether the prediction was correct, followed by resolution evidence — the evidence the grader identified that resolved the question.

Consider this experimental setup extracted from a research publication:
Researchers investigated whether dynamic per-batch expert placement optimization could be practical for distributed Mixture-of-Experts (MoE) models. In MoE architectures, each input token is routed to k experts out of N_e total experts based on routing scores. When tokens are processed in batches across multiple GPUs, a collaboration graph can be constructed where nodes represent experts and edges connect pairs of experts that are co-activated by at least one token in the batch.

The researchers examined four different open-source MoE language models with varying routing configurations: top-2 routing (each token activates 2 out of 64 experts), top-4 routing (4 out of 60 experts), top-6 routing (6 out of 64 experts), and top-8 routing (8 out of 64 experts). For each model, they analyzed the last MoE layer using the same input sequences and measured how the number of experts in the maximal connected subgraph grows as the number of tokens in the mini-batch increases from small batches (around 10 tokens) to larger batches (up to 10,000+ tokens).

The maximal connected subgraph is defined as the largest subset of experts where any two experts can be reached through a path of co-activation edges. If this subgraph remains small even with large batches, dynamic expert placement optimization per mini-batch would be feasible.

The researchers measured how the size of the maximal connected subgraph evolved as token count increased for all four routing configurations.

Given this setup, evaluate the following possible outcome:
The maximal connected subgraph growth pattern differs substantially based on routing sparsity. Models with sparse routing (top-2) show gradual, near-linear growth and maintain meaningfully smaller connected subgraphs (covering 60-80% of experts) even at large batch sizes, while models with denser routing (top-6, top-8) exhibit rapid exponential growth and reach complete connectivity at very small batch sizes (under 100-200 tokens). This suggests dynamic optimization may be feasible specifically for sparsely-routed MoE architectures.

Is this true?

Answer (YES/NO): NO